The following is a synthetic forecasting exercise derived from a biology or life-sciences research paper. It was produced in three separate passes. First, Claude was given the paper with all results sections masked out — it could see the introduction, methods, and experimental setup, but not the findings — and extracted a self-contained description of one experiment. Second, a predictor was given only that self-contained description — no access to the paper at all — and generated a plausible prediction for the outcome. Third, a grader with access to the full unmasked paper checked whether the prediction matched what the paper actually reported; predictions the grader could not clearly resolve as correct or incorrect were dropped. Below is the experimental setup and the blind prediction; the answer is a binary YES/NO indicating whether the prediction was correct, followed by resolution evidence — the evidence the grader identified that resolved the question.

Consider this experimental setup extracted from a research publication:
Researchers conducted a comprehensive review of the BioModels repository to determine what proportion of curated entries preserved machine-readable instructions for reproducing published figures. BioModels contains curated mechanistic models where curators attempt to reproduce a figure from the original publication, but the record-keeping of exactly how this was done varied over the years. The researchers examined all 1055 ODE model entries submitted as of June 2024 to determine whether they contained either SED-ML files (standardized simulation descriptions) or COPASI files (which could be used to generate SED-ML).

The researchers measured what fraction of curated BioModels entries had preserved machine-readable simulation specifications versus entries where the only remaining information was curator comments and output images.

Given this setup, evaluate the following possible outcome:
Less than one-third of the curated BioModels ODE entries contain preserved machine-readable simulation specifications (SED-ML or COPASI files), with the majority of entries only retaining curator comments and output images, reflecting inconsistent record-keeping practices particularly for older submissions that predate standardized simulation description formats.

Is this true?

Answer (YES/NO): NO